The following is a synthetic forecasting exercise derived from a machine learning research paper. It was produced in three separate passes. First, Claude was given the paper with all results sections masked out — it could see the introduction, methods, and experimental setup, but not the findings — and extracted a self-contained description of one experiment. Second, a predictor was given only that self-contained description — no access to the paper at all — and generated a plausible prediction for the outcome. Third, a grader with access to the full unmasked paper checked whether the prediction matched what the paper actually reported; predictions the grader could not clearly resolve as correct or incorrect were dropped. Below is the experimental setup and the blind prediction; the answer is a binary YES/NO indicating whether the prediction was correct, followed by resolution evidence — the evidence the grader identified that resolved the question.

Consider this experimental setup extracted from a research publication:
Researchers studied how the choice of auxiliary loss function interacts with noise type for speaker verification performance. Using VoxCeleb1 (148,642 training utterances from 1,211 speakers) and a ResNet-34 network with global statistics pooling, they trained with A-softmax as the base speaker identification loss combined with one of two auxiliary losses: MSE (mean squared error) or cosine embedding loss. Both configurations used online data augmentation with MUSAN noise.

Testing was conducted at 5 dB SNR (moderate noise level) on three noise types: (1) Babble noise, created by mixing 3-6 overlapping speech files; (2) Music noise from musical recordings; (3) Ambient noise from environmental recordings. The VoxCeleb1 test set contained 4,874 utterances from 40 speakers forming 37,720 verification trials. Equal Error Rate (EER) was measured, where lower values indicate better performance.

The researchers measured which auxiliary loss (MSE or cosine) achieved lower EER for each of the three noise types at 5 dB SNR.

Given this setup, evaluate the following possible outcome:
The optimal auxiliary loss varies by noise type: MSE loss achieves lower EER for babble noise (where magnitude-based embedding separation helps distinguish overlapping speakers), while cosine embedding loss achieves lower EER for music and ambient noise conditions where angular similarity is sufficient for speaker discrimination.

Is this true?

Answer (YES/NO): NO